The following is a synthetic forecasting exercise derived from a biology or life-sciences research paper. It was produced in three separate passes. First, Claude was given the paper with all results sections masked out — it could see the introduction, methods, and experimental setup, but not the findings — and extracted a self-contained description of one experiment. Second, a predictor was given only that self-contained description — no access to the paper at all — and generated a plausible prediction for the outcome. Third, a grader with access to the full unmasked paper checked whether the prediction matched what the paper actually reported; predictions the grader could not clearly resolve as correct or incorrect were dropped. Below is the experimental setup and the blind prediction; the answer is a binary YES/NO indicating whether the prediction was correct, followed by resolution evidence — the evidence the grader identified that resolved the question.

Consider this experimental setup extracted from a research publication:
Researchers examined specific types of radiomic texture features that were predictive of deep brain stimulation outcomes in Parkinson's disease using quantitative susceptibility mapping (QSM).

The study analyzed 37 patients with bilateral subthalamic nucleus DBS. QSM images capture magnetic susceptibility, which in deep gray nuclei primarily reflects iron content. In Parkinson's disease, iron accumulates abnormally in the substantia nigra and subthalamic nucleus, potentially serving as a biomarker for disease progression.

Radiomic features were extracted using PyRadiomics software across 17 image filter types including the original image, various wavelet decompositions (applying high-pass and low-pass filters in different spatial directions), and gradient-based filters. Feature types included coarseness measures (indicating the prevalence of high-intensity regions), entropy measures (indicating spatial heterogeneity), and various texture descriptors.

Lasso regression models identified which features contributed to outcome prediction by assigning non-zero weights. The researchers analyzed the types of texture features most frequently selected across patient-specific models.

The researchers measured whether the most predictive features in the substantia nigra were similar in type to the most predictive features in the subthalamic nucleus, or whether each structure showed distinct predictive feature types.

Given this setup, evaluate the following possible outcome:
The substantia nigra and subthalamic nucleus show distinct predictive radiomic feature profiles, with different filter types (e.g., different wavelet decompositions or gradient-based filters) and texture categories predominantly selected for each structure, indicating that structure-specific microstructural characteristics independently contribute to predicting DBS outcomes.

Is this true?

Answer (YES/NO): YES